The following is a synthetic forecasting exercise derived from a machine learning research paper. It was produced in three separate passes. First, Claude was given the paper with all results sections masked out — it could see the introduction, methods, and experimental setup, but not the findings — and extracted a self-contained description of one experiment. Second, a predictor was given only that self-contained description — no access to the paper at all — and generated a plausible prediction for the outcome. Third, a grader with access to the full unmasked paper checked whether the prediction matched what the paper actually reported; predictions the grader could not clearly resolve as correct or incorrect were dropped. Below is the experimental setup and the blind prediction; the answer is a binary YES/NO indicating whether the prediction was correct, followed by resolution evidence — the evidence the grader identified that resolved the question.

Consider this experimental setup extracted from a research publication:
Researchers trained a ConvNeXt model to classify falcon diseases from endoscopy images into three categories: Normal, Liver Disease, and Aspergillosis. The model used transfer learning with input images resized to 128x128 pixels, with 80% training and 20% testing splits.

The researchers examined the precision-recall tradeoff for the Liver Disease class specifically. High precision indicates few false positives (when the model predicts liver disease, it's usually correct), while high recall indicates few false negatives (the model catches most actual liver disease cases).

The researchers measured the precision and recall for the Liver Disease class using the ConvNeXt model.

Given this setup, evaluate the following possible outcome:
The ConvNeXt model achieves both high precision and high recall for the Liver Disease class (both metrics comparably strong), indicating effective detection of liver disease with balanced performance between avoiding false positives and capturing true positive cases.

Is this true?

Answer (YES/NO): NO